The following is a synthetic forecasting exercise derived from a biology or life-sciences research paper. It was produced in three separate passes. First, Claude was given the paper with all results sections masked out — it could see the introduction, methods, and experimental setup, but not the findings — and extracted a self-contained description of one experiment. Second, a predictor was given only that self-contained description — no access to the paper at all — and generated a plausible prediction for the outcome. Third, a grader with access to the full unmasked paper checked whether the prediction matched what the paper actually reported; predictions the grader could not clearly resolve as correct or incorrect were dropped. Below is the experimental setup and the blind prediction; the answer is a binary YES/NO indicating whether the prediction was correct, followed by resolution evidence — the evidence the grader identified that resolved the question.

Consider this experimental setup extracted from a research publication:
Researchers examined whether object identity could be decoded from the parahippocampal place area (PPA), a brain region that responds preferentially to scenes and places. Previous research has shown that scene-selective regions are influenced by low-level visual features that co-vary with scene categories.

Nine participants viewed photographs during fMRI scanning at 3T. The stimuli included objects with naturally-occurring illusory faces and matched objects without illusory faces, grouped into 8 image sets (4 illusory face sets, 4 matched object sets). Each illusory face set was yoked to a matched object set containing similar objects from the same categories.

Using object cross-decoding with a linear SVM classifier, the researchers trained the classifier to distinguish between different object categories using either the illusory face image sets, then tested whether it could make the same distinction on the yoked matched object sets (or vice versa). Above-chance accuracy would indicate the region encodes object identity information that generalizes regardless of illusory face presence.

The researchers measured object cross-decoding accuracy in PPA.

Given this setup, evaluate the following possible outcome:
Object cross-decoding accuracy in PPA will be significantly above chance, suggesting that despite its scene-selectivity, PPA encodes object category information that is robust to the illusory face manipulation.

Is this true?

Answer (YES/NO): YES